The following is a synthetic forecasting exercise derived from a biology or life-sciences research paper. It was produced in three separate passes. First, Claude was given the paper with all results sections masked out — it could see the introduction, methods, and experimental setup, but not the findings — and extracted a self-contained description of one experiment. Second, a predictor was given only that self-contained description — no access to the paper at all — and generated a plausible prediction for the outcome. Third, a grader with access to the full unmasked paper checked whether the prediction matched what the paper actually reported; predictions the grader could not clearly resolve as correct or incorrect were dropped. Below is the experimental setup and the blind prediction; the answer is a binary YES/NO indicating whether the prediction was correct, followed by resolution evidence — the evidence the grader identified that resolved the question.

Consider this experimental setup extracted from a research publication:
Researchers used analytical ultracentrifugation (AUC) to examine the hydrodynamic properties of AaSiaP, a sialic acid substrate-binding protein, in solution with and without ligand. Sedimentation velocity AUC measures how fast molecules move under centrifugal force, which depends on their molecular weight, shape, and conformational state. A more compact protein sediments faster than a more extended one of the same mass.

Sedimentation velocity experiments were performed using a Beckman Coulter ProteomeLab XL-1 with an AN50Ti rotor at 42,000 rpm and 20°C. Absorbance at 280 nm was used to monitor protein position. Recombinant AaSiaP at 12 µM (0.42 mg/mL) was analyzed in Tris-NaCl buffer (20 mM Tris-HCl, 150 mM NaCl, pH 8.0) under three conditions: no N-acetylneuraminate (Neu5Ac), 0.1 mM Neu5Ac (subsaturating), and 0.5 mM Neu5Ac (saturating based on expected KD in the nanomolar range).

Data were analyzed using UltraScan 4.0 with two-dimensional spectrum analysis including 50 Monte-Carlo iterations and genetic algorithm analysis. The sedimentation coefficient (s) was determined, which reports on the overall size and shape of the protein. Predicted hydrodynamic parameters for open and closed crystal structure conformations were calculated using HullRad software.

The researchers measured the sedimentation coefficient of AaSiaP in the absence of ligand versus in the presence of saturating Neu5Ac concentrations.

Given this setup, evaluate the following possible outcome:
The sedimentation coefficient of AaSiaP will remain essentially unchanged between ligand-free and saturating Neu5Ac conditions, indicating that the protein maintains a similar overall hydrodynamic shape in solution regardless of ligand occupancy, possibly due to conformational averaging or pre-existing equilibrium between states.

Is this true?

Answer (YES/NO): YES